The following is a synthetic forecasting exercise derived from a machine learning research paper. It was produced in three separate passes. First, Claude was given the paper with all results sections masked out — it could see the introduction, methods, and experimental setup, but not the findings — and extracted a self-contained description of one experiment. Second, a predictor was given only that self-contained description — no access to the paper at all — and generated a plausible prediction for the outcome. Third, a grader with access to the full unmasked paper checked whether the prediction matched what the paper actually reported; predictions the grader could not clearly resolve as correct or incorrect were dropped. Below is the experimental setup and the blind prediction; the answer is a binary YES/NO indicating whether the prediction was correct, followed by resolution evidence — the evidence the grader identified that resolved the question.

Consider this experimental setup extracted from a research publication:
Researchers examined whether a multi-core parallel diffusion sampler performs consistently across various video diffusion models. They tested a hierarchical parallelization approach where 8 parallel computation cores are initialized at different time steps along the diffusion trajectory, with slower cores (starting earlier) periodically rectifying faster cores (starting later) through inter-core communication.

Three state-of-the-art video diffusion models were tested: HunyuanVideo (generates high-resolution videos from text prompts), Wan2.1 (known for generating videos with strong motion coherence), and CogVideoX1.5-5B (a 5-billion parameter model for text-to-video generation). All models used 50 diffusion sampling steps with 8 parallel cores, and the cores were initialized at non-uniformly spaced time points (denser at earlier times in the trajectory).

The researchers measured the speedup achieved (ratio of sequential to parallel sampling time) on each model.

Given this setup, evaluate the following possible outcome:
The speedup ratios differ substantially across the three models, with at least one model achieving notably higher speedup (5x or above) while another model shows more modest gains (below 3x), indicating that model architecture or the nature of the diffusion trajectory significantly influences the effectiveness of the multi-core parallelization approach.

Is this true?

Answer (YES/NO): NO